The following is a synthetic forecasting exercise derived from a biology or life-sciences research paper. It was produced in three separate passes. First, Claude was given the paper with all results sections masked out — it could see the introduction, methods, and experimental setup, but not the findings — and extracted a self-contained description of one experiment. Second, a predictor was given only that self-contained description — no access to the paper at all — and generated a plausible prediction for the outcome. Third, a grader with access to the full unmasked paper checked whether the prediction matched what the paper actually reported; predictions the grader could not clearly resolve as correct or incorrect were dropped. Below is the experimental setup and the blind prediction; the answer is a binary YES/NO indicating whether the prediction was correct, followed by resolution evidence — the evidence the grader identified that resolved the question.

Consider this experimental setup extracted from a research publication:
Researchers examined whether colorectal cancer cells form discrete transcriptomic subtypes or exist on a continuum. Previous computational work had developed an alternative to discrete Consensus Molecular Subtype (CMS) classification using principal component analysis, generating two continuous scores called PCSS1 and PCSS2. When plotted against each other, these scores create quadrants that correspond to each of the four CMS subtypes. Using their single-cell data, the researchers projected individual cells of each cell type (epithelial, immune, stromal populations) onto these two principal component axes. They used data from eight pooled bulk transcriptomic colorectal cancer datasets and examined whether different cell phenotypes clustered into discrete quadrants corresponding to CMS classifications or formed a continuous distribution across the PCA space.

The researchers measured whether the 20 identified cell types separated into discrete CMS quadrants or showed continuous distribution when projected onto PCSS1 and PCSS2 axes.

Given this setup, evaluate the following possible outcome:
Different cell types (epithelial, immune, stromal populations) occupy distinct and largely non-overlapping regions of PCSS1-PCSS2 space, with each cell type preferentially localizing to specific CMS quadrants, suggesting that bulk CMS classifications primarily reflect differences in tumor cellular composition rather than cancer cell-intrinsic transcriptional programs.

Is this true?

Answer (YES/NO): NO